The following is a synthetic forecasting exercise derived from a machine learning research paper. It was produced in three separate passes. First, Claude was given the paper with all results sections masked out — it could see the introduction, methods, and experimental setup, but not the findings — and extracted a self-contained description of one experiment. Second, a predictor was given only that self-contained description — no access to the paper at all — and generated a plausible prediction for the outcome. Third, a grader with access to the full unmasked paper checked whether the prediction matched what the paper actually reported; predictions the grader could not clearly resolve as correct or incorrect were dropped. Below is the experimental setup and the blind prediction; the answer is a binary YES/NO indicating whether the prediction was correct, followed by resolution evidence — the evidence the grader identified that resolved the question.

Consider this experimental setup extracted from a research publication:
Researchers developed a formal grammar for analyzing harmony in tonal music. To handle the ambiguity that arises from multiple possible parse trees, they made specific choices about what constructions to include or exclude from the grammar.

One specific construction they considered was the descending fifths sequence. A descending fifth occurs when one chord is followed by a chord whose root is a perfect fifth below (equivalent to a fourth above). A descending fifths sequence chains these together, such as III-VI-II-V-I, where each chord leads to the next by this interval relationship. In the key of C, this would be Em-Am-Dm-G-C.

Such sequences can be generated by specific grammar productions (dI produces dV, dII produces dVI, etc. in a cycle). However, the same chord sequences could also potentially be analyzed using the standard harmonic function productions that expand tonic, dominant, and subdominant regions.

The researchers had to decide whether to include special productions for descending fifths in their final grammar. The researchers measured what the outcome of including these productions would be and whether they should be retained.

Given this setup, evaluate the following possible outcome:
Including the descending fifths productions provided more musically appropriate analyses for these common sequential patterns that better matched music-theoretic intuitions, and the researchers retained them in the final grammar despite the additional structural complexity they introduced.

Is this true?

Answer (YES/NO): NO